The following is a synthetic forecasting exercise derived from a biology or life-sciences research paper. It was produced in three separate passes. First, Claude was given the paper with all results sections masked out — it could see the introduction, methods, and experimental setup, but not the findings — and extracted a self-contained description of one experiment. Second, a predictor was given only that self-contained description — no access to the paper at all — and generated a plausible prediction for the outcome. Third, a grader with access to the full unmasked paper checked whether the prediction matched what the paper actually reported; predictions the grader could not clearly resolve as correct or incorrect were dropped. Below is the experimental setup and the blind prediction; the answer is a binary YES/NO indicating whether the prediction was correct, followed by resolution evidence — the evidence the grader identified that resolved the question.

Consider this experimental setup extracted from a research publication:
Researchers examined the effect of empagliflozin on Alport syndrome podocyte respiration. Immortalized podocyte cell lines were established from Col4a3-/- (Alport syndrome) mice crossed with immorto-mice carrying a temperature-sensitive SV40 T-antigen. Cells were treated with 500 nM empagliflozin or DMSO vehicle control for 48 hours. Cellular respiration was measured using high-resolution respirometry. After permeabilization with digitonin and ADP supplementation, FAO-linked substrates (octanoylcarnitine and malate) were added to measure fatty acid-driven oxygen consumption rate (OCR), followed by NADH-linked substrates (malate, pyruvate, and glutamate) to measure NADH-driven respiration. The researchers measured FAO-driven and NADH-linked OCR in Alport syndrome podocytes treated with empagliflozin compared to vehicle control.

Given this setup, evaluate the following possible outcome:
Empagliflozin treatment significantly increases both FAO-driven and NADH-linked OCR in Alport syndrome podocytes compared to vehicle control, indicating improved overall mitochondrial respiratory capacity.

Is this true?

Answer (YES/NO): NO